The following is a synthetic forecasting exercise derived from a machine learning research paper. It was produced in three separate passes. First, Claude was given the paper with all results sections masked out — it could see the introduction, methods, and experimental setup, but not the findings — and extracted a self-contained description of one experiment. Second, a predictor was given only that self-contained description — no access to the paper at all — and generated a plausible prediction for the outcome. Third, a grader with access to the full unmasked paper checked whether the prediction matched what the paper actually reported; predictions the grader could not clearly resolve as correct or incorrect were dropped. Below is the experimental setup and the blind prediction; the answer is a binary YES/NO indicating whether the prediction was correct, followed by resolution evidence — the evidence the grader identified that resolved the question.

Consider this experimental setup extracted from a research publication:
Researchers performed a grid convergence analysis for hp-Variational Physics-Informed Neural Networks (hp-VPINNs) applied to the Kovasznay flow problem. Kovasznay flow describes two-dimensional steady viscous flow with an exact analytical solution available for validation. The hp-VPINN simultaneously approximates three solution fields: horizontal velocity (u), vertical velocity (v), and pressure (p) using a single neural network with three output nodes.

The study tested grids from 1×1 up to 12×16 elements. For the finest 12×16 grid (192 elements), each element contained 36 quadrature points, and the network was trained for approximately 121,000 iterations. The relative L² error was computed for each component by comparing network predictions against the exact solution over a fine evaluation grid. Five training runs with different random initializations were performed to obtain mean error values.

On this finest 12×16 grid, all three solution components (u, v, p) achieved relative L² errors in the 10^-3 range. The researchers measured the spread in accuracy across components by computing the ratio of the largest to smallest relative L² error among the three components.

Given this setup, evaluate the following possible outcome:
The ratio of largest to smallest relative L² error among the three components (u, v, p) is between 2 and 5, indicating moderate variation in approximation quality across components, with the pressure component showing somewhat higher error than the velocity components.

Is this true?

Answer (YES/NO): NO